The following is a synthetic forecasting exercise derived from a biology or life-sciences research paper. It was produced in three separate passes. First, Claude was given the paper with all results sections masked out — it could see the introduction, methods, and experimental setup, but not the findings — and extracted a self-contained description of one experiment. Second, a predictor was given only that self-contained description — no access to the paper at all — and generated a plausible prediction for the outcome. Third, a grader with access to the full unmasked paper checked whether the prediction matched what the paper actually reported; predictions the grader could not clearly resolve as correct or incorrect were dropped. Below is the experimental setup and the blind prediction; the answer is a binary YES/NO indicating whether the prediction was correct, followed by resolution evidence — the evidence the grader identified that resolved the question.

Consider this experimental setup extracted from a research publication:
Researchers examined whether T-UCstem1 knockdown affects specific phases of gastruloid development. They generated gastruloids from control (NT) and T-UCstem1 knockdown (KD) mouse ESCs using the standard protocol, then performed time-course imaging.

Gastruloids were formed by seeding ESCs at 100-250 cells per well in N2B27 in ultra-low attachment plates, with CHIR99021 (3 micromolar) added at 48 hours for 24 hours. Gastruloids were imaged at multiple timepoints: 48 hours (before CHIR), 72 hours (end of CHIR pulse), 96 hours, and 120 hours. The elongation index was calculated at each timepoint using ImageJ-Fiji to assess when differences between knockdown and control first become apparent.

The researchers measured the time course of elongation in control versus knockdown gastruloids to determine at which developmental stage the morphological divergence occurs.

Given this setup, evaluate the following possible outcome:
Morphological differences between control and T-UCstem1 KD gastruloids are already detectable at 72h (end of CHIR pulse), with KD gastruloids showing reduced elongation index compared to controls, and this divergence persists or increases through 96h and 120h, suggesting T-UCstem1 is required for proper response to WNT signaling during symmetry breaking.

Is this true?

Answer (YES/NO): NO